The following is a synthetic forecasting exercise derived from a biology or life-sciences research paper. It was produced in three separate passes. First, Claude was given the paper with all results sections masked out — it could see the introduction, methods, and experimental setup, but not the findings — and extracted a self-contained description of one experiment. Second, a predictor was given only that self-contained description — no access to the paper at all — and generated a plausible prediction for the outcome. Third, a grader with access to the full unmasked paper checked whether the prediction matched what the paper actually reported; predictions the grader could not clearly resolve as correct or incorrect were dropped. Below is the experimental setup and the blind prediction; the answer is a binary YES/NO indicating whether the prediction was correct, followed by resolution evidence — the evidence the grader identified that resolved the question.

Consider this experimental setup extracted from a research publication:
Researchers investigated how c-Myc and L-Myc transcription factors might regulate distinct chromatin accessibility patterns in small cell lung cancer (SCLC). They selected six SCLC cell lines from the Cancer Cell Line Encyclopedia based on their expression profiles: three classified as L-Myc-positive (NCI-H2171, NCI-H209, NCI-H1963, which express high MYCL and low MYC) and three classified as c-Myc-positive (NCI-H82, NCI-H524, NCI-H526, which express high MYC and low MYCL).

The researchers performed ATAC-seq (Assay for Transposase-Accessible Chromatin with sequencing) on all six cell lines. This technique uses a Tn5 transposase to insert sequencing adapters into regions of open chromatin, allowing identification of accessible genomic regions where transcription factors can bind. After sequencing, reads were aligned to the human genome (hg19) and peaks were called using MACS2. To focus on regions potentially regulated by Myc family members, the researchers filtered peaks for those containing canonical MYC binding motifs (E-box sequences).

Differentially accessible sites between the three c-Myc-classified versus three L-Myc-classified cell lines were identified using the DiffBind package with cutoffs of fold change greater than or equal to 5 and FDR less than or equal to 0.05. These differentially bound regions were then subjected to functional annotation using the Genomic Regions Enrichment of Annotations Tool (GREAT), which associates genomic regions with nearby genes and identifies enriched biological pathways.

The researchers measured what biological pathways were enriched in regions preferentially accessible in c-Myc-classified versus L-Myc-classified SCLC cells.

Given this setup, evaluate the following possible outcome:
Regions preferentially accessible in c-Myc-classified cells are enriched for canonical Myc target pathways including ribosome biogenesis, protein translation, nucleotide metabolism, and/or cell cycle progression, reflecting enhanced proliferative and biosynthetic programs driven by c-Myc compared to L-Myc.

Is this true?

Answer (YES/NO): NO